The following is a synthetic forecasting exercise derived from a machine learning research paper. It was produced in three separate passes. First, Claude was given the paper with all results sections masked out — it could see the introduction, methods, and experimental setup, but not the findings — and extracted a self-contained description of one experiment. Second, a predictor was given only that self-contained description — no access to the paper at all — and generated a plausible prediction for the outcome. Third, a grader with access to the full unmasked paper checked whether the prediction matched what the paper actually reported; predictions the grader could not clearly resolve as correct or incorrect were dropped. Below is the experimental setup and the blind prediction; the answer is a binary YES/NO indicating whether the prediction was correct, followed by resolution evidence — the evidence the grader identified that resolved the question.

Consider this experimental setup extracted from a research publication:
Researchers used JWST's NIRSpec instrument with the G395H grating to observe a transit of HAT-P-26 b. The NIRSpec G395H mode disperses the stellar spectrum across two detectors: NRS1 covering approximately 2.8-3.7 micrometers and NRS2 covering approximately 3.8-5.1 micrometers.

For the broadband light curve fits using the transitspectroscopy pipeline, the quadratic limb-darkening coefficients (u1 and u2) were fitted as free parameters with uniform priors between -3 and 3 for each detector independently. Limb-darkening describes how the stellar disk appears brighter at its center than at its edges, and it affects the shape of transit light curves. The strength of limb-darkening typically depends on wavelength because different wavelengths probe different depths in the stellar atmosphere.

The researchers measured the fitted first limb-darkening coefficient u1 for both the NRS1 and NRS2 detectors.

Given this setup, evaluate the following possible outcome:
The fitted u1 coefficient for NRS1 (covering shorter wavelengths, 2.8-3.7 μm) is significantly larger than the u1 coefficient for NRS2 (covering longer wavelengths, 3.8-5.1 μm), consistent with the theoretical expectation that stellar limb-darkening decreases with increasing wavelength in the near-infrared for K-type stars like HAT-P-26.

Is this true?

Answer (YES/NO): NO